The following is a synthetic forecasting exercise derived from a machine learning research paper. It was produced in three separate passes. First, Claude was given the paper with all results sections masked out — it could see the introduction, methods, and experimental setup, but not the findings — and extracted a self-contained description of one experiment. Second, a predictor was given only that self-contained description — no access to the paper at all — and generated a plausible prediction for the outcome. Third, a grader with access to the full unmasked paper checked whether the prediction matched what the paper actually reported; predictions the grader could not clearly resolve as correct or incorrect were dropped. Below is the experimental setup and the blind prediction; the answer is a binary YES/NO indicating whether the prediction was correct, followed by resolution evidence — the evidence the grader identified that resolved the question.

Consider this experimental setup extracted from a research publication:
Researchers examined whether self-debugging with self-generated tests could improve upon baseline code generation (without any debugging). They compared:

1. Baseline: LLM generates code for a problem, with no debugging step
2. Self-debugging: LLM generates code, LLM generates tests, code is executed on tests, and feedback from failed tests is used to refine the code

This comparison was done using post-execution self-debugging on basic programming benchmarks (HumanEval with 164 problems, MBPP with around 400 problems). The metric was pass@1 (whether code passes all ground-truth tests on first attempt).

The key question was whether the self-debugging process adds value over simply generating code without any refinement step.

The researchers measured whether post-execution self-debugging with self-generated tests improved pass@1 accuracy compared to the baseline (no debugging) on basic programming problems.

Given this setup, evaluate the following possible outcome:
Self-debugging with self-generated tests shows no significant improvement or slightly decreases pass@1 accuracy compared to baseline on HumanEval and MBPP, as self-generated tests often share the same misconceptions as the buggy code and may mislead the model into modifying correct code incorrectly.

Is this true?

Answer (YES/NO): YES